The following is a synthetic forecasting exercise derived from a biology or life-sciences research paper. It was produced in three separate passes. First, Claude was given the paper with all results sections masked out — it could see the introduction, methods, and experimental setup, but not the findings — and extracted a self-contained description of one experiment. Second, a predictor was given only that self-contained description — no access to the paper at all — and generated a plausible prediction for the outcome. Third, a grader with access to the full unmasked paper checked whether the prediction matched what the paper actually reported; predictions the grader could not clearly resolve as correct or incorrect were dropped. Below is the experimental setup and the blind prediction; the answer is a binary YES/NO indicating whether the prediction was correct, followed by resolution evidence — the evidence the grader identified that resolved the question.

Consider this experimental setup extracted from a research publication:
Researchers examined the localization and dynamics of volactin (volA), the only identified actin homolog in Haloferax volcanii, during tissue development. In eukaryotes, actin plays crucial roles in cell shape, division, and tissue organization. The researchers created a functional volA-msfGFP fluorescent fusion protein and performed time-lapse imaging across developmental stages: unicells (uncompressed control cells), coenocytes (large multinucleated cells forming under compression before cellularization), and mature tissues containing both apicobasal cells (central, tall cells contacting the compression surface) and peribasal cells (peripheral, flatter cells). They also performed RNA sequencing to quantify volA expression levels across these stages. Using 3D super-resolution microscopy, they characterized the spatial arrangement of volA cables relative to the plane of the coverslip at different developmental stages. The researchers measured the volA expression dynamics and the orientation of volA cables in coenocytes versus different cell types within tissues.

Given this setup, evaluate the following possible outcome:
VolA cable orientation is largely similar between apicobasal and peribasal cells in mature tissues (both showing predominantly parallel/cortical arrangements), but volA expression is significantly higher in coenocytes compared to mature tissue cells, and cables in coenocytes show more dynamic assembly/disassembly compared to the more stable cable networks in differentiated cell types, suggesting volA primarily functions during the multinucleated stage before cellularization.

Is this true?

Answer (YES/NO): NO